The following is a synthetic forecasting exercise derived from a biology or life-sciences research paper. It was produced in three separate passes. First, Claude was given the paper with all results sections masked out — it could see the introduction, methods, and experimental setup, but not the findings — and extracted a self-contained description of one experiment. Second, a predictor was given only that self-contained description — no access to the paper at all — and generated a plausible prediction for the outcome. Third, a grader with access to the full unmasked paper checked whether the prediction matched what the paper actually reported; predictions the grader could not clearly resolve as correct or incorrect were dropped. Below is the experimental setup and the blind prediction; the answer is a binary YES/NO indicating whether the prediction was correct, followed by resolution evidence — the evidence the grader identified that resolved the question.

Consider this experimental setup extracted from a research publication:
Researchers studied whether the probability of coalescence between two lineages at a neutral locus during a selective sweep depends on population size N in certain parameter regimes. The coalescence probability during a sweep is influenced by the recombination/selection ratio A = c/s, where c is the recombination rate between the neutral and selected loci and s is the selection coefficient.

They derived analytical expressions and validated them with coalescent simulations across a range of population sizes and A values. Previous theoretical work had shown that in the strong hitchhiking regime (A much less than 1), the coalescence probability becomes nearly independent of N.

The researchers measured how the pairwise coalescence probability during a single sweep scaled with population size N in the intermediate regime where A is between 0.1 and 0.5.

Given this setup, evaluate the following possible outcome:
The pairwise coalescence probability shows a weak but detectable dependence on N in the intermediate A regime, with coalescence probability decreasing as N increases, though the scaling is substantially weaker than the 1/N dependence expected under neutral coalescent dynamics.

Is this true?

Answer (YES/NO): YES